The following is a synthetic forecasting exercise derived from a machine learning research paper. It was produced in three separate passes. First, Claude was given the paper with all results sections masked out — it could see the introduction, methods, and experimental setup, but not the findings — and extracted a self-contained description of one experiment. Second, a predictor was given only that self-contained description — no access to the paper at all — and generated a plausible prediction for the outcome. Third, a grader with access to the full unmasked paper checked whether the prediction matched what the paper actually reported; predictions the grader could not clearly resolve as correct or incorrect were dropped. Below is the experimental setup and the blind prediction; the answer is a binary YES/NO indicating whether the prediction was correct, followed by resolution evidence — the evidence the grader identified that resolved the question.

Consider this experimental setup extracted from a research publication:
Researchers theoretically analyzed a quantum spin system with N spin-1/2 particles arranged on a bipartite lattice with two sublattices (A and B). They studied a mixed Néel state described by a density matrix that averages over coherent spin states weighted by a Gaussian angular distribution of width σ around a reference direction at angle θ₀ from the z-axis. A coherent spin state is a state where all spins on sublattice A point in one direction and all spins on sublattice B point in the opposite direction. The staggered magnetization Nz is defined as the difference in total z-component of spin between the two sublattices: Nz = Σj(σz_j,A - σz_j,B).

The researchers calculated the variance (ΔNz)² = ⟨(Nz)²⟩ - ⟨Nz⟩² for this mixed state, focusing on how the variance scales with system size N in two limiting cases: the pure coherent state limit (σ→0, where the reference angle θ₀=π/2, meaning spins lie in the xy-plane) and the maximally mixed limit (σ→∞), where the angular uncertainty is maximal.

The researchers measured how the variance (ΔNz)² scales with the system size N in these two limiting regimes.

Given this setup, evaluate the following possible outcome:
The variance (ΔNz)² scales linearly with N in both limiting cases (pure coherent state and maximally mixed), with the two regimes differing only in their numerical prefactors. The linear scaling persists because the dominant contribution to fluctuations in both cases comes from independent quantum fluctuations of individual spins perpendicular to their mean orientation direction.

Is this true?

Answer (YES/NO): NO